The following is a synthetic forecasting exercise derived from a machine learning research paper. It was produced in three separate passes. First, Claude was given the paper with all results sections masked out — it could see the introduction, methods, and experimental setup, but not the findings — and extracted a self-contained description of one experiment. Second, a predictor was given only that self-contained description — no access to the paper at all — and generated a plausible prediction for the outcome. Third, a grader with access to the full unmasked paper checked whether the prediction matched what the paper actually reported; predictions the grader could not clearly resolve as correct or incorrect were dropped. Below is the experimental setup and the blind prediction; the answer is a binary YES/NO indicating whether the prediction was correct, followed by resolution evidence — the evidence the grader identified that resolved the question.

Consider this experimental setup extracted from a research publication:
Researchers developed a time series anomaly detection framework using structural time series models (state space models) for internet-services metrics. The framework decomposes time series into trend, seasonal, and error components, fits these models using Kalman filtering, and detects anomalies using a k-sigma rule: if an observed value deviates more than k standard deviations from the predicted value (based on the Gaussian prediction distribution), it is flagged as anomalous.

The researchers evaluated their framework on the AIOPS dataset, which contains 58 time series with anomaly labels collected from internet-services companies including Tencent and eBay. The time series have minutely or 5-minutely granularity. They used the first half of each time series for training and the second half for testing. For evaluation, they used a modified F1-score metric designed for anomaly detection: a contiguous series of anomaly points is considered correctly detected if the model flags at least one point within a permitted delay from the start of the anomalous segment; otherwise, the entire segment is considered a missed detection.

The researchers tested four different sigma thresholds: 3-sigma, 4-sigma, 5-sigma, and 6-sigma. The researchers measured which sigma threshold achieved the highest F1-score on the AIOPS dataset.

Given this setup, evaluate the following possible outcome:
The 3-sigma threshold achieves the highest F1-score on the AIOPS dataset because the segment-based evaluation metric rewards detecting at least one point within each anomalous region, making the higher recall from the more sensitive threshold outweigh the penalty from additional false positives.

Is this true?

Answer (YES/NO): NO